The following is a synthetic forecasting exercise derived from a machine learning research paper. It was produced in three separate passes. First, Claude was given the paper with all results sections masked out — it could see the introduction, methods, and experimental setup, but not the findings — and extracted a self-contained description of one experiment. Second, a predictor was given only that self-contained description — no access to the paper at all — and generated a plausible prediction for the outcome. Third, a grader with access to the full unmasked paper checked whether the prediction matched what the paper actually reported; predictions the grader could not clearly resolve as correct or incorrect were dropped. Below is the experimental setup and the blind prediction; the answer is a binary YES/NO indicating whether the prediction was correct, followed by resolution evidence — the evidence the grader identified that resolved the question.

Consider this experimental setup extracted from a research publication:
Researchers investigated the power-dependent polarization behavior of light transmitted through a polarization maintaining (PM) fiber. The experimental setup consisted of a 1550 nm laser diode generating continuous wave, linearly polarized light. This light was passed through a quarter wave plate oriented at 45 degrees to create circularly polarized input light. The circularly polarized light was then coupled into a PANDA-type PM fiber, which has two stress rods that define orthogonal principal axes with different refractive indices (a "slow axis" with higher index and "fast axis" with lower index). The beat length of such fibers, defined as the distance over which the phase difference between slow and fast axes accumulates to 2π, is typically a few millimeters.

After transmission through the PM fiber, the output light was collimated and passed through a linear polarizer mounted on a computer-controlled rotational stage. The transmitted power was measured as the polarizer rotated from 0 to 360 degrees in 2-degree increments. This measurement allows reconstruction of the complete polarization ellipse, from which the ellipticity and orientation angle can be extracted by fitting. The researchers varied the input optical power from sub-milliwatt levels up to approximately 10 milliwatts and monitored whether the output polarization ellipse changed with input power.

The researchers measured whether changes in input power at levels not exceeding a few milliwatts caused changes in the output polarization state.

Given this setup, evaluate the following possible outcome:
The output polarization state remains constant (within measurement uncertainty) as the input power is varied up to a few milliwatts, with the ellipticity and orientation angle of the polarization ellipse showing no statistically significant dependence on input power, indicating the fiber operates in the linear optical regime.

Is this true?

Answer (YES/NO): NO